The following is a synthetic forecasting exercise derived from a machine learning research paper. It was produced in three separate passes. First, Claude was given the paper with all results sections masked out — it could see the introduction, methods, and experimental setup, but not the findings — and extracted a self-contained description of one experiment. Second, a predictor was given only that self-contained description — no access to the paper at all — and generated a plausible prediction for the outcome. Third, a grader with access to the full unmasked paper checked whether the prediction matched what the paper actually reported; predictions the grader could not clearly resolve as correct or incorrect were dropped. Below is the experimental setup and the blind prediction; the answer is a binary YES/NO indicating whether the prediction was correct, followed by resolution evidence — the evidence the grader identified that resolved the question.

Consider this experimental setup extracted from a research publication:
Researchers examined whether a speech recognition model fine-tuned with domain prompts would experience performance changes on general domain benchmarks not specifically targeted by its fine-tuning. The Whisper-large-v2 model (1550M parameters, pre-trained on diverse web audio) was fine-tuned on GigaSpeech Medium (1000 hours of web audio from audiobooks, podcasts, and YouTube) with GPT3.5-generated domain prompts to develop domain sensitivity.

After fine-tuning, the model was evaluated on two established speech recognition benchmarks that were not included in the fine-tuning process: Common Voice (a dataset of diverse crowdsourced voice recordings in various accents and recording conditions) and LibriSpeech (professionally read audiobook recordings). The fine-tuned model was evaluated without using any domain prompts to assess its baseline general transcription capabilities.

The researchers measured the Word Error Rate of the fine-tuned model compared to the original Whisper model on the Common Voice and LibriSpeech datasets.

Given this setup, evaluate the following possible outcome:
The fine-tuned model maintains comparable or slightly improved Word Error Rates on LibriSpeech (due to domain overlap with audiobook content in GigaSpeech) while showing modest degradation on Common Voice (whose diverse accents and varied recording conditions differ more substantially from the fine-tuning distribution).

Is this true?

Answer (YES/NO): NO